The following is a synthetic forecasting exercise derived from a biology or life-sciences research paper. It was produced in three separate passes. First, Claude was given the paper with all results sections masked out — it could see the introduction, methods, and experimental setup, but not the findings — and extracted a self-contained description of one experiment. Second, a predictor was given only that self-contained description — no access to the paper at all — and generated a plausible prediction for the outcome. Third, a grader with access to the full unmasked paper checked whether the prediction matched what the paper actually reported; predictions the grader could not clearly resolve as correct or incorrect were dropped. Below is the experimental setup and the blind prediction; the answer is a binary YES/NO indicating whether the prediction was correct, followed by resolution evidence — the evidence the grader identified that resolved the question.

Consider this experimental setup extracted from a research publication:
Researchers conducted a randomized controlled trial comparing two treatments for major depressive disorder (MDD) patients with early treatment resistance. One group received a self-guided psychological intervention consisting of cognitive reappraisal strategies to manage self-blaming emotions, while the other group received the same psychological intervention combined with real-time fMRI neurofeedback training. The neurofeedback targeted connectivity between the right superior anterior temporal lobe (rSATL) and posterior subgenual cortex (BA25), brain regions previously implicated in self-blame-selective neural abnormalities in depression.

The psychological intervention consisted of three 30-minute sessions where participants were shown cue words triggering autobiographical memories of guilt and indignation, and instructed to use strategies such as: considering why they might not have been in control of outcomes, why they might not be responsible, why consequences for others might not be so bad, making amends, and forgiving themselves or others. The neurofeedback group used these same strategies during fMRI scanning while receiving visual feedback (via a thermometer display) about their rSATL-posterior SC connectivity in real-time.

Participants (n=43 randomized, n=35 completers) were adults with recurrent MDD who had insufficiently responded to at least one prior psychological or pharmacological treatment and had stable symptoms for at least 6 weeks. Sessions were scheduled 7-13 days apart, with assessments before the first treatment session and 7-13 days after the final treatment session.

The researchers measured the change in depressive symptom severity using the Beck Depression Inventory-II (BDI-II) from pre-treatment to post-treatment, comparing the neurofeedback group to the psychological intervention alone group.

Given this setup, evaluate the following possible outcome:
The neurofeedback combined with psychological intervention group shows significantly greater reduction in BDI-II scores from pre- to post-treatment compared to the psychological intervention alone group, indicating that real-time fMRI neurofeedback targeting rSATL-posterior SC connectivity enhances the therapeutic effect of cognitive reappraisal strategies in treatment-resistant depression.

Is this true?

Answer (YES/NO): NO